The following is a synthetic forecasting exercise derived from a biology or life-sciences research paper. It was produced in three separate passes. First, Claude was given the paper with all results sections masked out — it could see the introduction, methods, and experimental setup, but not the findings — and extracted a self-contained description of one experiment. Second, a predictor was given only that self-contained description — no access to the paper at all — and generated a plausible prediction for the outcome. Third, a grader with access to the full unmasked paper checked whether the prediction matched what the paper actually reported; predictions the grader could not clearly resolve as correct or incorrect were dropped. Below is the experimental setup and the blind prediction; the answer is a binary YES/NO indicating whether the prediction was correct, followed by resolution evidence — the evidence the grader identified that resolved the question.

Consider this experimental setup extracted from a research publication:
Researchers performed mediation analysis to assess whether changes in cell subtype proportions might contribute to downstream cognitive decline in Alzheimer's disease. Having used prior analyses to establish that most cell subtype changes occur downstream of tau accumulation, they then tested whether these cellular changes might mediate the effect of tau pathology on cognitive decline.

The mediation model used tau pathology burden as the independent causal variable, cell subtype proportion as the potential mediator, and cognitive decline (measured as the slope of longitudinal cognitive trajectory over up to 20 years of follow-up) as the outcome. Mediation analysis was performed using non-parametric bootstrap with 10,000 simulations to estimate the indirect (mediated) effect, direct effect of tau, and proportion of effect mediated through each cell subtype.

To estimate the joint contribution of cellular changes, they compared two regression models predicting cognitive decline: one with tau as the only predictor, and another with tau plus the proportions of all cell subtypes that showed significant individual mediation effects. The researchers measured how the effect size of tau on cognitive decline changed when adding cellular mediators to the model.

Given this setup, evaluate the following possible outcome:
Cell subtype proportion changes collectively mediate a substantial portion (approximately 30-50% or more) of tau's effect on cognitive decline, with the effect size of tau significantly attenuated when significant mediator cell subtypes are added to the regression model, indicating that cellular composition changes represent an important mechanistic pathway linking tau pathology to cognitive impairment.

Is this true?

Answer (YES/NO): NO